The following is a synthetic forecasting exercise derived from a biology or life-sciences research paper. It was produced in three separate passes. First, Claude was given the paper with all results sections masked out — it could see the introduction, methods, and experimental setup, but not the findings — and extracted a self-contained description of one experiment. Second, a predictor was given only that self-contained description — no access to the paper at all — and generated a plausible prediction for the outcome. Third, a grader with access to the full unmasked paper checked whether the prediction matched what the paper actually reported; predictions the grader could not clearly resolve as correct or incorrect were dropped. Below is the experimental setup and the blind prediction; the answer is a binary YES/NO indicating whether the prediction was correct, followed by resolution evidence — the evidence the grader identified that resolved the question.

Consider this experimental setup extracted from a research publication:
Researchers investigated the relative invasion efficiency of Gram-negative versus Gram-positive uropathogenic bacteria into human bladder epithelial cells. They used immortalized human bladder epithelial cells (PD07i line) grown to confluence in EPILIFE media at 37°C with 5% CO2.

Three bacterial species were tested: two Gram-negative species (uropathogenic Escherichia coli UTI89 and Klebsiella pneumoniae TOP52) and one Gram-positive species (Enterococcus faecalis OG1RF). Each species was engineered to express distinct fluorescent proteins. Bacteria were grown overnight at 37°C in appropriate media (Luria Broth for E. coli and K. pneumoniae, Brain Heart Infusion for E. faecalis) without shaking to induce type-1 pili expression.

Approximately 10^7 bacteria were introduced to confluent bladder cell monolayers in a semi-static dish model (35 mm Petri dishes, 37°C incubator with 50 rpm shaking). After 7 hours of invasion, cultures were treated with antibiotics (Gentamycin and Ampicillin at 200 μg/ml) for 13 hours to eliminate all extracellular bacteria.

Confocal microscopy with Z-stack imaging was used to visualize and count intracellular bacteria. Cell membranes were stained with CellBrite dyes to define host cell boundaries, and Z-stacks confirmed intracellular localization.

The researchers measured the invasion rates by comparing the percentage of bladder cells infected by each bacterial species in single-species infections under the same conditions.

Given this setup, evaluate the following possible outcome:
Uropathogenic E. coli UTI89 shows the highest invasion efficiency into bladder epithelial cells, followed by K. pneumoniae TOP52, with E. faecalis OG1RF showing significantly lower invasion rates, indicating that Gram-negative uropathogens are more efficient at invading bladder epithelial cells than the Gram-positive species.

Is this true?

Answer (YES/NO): NO